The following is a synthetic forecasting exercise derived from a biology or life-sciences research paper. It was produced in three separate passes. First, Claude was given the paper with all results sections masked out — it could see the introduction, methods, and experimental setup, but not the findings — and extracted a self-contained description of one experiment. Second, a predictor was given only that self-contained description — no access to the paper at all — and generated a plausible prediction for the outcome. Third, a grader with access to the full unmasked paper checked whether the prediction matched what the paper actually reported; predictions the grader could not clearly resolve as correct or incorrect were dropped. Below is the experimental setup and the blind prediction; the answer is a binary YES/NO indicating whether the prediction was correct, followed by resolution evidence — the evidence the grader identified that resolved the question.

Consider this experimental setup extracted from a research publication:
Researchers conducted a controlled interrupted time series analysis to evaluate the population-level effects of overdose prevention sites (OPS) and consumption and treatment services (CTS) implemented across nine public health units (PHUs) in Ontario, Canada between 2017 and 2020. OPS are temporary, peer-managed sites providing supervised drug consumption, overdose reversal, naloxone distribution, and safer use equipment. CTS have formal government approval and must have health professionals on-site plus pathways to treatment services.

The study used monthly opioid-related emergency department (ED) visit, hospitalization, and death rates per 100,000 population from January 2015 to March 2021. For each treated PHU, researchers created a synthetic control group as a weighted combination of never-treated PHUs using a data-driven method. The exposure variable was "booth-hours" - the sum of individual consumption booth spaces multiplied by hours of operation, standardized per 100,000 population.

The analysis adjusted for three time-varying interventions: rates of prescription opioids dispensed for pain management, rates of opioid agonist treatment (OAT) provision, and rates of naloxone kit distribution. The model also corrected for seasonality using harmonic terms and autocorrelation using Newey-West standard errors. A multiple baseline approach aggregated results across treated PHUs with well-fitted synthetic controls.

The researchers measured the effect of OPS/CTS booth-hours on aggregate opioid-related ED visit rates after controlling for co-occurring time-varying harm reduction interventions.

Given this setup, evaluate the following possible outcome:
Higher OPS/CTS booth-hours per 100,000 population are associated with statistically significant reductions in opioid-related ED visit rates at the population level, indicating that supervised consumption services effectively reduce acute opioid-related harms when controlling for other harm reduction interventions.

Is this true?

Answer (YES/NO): NO